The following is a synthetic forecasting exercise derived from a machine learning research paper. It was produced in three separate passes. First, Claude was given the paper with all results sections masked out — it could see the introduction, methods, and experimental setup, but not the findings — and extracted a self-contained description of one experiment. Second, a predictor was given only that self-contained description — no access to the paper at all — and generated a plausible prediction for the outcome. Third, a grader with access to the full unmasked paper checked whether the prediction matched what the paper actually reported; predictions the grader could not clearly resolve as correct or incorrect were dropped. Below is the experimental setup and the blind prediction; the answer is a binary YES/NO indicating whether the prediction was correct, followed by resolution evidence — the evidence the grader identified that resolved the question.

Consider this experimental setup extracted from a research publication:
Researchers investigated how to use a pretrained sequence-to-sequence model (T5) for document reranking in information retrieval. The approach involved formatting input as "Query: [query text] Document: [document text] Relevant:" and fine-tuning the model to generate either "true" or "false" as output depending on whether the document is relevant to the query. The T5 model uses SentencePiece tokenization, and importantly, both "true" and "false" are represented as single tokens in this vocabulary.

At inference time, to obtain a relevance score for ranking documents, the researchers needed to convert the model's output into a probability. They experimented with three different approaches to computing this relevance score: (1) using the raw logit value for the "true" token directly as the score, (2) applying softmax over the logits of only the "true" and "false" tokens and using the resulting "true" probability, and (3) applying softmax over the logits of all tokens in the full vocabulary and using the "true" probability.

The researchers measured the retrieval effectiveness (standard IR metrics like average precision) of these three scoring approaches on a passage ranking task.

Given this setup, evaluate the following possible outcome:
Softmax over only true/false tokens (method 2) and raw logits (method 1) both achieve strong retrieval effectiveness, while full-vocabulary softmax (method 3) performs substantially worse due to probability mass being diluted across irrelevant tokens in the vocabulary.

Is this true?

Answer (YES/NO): NO